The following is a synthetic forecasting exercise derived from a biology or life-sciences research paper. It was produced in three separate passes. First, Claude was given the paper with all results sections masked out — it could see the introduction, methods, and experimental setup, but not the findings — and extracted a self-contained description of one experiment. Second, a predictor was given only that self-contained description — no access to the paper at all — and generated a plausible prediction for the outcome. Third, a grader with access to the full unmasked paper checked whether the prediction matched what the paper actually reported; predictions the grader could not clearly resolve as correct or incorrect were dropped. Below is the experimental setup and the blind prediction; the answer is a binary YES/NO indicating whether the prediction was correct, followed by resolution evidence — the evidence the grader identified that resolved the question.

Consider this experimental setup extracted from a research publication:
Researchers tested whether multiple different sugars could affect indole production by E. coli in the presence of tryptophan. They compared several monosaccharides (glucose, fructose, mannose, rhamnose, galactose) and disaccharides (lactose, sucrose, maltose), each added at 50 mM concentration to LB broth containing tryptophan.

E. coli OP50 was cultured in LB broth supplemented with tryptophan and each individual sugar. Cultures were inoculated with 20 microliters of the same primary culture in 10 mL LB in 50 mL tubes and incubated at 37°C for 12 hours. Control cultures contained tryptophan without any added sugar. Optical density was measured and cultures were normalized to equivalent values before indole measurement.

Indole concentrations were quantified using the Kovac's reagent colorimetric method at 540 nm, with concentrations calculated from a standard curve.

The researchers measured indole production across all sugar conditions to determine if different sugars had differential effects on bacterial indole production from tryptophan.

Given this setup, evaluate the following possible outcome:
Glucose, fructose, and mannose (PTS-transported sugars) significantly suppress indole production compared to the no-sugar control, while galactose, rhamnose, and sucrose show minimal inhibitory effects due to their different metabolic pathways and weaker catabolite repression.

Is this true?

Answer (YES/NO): NO